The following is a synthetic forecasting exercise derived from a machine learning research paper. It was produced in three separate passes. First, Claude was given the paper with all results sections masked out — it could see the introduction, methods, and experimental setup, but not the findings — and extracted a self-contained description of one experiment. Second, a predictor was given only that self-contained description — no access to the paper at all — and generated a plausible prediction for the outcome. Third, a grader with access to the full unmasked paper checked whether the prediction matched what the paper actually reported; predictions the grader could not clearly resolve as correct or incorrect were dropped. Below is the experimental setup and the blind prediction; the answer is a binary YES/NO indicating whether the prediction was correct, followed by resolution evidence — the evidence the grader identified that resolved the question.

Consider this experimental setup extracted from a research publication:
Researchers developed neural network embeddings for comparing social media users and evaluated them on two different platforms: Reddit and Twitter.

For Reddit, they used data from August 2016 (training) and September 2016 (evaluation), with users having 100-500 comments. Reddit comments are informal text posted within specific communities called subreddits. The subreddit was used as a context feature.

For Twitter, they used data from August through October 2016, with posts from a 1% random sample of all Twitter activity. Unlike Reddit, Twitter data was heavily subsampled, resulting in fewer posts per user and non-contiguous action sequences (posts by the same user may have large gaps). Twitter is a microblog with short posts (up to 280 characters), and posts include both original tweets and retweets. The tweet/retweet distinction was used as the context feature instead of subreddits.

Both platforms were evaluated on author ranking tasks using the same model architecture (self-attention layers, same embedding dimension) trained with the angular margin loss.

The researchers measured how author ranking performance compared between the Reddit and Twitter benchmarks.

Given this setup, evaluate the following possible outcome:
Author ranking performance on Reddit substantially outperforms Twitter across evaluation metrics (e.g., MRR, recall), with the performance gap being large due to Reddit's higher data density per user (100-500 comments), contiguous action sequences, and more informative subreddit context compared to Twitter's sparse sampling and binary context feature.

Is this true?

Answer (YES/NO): YES